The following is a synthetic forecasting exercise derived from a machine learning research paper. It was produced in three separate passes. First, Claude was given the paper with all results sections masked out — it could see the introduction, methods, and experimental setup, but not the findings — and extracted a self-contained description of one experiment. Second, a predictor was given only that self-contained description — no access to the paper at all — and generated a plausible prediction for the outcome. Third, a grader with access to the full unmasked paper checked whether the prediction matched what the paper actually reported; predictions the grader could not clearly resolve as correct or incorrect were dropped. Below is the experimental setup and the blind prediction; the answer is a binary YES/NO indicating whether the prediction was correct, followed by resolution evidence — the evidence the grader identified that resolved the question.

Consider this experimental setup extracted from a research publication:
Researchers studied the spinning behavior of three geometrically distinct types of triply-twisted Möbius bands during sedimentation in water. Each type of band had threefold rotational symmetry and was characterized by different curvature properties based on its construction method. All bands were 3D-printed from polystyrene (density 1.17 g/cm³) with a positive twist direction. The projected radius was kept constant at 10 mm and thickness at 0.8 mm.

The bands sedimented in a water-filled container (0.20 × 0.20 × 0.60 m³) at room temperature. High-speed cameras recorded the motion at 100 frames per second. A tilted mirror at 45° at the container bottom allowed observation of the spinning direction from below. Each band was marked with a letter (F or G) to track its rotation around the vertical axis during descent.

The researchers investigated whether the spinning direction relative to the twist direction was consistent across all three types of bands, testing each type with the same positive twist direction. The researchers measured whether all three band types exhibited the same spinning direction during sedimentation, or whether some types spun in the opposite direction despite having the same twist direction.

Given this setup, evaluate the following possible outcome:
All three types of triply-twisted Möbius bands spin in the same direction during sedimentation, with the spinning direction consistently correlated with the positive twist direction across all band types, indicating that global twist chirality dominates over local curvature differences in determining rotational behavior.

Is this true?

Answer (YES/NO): NO